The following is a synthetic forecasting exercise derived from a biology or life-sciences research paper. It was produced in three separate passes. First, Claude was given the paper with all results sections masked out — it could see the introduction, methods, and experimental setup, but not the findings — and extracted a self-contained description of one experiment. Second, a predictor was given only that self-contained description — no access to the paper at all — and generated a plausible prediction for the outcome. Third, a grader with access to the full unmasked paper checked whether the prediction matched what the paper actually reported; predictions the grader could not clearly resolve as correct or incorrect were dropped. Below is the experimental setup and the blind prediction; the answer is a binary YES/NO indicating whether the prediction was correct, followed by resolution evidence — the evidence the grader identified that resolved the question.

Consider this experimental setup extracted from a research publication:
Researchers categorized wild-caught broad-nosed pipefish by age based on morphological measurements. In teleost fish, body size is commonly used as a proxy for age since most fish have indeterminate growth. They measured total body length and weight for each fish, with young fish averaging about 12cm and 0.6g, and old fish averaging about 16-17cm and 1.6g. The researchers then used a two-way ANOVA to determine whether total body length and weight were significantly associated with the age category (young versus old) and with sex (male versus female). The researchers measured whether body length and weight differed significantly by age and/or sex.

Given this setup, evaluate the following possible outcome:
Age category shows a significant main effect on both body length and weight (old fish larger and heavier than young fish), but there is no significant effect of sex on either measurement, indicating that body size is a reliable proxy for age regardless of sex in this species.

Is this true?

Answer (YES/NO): YES